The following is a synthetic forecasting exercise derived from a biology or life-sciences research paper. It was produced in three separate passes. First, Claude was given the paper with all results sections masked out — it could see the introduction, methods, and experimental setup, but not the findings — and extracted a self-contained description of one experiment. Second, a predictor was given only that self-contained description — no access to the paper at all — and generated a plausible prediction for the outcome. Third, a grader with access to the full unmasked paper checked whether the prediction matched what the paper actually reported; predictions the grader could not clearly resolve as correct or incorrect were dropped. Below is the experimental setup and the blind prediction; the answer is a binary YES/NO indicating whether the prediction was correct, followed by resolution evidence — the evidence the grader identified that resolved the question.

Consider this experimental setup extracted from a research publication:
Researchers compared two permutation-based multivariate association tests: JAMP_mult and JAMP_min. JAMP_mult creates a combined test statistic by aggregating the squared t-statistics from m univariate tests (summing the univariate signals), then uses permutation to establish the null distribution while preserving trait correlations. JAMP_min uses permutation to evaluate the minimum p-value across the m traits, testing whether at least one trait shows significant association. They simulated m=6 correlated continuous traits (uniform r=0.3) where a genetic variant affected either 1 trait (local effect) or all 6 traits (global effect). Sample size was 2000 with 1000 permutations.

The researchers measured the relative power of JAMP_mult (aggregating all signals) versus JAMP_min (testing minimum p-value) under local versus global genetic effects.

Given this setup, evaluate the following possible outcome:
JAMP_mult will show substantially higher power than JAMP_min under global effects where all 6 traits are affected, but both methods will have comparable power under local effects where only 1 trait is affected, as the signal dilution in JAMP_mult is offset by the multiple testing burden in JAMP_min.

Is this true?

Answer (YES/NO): NO